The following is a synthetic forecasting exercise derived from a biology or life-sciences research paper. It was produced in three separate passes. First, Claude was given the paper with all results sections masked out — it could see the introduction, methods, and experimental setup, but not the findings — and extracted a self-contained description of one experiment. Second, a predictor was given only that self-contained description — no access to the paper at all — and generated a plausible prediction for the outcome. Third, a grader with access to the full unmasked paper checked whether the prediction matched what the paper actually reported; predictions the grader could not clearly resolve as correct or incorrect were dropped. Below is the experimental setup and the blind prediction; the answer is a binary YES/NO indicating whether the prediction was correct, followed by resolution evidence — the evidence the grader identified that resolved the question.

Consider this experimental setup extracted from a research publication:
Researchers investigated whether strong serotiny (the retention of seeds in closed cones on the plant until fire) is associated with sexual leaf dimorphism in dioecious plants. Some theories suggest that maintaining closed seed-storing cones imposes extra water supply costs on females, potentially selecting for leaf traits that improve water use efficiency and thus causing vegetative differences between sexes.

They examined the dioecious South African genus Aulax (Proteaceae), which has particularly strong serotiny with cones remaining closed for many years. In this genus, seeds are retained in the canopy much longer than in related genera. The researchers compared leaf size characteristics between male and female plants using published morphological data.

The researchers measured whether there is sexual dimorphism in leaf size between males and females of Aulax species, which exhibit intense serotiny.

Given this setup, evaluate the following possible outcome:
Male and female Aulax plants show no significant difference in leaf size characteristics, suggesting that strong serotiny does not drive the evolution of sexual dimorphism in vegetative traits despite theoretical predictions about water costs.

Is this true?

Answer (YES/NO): YES